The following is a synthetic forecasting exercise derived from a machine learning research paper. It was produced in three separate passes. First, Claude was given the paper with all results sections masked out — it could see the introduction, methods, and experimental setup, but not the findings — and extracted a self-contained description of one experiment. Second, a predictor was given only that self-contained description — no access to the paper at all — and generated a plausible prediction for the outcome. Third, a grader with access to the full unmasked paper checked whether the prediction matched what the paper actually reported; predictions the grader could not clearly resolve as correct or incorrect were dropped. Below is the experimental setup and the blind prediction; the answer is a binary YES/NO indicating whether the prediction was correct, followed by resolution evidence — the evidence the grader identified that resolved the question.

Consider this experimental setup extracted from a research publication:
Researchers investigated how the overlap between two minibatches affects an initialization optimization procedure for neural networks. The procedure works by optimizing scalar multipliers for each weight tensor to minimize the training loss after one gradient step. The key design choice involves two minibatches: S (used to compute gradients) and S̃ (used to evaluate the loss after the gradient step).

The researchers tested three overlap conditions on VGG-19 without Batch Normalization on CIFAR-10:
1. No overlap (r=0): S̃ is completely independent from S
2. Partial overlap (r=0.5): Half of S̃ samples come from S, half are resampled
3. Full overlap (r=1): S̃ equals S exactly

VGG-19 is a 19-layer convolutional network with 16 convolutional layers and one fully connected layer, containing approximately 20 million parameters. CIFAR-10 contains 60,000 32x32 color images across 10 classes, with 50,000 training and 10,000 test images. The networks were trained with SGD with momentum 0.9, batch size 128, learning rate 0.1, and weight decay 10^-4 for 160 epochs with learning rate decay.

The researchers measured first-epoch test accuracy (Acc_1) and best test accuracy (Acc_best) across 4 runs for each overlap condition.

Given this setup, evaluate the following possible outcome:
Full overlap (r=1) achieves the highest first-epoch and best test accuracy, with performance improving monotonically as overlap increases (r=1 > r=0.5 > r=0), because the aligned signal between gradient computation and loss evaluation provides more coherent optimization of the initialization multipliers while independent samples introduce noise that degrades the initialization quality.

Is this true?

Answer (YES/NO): NO